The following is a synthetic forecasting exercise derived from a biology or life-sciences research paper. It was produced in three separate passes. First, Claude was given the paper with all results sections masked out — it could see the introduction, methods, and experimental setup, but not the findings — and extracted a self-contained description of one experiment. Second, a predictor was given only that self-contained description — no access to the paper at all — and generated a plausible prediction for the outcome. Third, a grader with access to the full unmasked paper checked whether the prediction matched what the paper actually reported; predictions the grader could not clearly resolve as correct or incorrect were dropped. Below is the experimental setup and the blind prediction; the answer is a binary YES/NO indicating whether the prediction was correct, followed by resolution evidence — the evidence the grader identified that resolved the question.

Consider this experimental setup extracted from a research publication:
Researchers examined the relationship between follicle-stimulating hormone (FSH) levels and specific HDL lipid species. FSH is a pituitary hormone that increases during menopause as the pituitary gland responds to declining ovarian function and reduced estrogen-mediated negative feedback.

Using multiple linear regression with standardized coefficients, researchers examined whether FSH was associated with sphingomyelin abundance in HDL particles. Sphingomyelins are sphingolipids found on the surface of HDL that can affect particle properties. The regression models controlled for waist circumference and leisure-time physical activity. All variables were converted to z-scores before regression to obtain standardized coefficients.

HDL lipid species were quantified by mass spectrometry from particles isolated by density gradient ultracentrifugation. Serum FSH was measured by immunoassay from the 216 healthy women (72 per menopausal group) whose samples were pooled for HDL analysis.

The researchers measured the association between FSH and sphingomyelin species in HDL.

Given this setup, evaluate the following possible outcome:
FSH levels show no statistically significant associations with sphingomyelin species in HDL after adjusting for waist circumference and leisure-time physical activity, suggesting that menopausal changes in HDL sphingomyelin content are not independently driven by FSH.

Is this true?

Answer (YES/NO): NO